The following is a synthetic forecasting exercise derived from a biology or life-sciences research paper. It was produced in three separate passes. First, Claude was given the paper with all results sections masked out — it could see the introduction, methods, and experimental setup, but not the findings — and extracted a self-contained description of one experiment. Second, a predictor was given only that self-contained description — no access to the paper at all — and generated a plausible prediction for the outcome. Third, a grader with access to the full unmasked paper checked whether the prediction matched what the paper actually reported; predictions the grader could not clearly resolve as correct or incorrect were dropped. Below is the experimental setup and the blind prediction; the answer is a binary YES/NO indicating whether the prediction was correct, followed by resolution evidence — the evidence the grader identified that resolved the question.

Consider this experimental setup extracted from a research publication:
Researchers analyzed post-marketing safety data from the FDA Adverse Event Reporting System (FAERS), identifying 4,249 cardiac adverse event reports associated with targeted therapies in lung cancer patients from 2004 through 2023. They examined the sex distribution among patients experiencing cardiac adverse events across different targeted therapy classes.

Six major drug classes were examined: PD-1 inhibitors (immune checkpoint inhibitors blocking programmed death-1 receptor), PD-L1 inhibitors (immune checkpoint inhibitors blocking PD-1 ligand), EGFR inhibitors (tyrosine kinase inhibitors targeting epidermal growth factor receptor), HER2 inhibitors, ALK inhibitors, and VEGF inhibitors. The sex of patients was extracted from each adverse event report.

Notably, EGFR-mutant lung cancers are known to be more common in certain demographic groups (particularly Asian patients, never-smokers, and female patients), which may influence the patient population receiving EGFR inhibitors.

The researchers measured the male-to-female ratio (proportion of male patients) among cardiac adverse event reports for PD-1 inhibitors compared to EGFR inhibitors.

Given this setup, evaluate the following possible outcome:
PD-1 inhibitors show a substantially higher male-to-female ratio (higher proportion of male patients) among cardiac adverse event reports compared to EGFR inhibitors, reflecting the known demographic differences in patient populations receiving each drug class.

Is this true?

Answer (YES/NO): YES